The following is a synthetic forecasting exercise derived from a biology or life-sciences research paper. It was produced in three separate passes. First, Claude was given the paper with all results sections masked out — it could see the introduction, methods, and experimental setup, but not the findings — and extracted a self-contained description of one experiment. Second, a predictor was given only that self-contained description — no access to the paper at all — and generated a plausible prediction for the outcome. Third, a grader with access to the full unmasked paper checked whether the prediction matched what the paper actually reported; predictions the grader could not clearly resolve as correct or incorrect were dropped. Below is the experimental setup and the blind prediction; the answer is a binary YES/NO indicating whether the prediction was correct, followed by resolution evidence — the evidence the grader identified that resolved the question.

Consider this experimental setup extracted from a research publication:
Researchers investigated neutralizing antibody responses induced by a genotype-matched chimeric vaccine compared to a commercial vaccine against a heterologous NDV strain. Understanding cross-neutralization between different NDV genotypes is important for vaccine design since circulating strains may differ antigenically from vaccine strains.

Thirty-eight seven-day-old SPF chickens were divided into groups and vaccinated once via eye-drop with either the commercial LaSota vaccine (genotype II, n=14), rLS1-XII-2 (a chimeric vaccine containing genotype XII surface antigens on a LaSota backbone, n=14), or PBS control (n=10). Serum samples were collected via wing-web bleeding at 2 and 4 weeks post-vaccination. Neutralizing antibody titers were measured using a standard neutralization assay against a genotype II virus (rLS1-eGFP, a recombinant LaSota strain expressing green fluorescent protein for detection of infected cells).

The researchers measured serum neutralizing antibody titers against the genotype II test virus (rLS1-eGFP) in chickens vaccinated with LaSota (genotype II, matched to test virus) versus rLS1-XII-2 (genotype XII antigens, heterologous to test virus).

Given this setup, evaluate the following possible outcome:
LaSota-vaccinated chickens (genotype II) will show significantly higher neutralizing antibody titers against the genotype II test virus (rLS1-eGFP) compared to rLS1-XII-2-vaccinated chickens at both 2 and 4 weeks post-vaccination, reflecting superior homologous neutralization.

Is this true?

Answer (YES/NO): NO